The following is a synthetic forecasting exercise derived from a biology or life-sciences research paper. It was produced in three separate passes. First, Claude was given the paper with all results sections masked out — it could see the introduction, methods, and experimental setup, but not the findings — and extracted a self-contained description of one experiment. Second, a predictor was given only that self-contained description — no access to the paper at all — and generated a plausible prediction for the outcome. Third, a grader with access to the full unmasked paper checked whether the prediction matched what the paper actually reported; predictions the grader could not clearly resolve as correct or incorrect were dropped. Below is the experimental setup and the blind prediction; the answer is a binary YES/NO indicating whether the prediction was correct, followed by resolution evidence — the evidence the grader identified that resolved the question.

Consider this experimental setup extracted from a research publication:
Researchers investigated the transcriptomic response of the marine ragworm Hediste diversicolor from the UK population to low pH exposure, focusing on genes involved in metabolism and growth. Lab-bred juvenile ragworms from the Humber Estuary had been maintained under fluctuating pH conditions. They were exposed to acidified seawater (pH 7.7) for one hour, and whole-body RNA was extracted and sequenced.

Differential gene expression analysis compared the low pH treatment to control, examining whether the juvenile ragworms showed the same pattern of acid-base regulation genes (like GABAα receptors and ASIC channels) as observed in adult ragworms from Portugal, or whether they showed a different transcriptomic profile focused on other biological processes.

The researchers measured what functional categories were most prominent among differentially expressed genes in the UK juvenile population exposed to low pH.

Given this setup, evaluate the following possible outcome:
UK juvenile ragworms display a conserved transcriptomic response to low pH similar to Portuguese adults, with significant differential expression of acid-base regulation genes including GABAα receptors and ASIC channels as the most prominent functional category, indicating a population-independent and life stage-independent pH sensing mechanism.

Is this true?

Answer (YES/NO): NO